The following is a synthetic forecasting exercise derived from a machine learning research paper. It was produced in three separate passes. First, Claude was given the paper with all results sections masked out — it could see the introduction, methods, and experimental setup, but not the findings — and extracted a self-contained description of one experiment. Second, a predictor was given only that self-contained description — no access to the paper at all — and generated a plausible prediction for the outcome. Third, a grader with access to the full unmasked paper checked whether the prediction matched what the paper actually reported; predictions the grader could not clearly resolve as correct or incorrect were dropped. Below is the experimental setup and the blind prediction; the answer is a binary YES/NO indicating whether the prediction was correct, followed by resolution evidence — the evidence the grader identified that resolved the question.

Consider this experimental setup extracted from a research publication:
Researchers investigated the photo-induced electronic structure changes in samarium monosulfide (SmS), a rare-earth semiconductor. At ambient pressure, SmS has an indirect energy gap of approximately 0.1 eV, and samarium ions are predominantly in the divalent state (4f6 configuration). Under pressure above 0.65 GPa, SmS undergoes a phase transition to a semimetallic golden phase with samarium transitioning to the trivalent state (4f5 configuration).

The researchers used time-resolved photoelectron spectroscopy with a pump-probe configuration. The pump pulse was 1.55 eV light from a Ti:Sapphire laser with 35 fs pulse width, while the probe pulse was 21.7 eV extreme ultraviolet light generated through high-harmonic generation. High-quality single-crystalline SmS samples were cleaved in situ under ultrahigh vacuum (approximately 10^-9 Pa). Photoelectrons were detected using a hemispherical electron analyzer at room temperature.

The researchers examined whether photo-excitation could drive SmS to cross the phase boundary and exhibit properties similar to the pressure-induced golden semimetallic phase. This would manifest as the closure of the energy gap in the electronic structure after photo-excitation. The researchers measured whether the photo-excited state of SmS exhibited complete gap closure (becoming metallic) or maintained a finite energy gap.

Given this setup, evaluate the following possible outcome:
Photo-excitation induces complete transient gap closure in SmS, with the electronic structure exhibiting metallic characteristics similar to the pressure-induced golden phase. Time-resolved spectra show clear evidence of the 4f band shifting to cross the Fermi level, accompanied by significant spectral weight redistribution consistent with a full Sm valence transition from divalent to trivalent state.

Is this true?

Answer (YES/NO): NO